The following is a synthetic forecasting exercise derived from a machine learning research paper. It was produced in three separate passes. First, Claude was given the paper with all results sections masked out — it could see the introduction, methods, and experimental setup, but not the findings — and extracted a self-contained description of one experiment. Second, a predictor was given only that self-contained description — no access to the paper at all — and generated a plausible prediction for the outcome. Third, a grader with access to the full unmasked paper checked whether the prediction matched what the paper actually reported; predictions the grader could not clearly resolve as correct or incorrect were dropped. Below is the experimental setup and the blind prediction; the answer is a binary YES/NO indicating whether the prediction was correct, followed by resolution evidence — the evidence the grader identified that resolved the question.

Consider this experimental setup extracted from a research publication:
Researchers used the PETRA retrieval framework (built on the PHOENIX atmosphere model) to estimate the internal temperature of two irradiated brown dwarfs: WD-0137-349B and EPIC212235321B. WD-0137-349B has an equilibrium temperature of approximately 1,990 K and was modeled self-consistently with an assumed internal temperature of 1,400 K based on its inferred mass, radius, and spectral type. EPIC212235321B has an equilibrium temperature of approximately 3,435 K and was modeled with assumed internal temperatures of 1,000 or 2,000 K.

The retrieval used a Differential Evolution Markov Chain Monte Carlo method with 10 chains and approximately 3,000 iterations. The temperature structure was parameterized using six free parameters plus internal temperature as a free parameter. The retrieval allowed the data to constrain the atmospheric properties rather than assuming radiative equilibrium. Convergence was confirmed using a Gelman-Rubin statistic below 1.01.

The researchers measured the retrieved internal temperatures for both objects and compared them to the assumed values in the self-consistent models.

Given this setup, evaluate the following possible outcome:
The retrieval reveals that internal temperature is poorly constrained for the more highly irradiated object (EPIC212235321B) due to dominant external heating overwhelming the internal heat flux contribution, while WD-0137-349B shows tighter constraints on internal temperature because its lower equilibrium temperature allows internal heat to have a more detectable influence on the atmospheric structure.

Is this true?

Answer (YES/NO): NO